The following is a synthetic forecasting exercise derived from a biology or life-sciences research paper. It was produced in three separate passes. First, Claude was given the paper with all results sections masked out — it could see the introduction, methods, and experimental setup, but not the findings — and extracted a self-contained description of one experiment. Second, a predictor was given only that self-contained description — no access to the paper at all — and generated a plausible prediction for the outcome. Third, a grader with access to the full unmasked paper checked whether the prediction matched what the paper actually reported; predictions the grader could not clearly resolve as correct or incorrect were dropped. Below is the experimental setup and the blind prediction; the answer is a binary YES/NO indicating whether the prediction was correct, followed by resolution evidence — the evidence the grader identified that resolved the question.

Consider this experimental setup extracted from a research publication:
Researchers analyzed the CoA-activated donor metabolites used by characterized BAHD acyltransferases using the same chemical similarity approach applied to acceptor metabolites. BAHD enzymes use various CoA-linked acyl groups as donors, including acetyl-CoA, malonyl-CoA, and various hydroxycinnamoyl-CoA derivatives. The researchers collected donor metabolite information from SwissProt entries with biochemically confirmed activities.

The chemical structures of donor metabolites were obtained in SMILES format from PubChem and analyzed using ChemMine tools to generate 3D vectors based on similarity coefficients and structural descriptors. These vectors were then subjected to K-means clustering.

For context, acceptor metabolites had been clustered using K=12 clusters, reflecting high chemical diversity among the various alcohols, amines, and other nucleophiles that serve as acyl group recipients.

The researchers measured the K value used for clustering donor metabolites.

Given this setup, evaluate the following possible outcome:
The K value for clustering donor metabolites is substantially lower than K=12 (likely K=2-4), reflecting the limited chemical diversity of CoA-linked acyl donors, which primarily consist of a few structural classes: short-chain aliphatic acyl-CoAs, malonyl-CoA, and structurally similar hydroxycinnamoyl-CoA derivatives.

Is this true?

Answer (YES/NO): YES